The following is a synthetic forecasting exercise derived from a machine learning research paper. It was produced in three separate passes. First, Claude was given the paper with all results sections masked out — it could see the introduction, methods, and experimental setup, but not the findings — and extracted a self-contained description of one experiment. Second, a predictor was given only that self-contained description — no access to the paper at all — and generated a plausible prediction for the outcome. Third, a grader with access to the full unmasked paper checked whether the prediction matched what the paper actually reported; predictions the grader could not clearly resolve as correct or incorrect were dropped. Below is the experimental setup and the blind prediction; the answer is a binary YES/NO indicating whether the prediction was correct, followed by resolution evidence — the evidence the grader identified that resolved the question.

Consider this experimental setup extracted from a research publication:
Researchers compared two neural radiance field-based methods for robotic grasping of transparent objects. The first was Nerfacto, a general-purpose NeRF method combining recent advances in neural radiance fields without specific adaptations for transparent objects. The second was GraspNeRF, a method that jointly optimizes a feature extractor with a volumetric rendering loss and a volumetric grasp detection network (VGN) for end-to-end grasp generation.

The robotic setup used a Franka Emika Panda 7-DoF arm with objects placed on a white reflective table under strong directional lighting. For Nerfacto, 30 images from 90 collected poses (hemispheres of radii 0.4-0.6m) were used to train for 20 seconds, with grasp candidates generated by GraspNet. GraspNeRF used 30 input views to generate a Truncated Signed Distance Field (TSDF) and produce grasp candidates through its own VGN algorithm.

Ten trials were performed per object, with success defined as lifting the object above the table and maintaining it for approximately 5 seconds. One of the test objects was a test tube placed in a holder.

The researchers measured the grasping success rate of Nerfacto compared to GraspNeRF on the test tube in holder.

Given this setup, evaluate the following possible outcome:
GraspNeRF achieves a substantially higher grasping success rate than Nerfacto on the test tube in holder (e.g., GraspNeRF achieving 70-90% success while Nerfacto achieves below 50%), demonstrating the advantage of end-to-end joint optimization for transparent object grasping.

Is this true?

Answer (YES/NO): NO